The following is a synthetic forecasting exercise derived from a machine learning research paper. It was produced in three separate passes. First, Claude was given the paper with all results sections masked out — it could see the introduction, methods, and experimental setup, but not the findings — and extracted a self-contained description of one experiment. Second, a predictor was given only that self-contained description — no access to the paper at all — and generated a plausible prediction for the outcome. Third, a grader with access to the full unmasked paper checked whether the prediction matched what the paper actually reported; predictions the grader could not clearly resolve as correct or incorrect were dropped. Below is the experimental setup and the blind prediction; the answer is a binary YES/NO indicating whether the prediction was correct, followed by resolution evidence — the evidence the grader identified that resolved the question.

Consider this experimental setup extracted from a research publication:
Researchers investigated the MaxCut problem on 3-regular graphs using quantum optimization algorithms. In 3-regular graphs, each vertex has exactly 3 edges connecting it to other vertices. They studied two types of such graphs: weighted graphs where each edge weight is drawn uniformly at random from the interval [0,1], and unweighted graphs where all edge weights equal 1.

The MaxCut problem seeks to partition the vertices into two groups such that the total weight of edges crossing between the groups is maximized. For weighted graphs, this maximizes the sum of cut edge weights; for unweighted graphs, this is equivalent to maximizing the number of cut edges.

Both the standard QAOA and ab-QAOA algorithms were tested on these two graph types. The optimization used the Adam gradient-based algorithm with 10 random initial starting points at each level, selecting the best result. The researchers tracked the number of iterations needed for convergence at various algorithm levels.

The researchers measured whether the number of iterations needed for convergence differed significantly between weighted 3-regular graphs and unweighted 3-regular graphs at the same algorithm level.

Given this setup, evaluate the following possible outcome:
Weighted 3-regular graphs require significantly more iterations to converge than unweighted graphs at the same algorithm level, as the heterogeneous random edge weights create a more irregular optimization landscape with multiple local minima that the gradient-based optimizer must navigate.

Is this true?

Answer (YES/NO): NO